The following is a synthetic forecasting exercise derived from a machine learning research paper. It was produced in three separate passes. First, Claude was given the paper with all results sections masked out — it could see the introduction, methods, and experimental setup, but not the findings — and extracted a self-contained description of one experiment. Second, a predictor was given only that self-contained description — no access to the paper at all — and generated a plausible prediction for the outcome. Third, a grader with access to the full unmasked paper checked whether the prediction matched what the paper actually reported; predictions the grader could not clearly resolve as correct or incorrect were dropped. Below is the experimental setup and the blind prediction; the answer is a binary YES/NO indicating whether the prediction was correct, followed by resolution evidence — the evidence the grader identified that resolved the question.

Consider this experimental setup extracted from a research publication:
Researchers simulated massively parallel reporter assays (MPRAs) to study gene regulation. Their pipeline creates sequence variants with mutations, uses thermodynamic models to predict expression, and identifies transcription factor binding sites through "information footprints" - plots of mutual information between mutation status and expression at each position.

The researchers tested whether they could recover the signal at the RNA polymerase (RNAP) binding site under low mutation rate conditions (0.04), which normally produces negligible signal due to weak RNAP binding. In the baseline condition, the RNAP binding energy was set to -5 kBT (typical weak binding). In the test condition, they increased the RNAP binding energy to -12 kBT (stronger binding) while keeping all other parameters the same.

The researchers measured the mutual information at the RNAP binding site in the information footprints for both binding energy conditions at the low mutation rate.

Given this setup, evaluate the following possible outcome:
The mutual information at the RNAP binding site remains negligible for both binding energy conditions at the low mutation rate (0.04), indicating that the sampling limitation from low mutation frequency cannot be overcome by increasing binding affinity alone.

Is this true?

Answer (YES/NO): NO